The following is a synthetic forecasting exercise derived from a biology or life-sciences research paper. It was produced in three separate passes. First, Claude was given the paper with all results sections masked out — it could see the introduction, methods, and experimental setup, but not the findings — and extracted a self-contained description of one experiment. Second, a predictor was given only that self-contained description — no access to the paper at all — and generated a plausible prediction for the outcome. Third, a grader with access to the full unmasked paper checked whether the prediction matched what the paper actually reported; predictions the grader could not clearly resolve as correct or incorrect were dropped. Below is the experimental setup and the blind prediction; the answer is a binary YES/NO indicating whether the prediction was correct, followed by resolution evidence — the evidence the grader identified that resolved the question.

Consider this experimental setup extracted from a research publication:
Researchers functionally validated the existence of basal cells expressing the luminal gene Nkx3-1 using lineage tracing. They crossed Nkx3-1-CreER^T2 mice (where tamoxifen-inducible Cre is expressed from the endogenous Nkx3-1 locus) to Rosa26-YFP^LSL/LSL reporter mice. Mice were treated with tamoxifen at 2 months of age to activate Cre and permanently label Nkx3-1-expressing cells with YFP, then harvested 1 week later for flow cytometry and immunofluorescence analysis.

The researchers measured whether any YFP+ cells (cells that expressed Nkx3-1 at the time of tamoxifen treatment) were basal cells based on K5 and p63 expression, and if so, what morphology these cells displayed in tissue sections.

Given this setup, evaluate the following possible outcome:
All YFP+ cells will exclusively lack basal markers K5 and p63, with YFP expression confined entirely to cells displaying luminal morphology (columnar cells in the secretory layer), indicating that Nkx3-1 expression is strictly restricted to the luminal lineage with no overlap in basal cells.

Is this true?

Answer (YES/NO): NO